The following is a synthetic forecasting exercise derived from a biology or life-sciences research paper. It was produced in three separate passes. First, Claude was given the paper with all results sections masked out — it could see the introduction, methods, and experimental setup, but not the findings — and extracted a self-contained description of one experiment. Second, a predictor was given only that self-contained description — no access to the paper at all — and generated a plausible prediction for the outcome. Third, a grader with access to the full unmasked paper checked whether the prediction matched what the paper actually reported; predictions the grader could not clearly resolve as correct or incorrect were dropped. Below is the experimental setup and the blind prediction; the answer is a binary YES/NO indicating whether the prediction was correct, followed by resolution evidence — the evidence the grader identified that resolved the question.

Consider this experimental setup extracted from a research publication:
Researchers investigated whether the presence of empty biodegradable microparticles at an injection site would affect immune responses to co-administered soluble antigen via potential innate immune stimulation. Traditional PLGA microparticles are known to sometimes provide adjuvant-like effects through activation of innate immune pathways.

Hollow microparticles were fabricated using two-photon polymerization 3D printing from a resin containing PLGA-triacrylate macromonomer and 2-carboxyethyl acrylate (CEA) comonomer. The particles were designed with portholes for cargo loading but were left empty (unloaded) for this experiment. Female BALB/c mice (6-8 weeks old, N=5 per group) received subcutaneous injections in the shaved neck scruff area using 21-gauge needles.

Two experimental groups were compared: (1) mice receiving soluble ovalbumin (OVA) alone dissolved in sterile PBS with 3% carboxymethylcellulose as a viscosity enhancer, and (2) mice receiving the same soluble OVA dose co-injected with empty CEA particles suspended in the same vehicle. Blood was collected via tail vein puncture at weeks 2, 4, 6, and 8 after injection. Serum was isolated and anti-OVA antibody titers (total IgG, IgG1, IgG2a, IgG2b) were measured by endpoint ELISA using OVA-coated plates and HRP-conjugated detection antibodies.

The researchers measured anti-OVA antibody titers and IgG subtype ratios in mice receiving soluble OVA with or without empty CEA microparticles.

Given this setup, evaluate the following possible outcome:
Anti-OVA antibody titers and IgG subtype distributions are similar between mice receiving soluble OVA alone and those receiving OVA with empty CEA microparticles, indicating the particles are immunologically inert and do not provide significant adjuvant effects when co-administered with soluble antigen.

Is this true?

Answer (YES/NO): YES